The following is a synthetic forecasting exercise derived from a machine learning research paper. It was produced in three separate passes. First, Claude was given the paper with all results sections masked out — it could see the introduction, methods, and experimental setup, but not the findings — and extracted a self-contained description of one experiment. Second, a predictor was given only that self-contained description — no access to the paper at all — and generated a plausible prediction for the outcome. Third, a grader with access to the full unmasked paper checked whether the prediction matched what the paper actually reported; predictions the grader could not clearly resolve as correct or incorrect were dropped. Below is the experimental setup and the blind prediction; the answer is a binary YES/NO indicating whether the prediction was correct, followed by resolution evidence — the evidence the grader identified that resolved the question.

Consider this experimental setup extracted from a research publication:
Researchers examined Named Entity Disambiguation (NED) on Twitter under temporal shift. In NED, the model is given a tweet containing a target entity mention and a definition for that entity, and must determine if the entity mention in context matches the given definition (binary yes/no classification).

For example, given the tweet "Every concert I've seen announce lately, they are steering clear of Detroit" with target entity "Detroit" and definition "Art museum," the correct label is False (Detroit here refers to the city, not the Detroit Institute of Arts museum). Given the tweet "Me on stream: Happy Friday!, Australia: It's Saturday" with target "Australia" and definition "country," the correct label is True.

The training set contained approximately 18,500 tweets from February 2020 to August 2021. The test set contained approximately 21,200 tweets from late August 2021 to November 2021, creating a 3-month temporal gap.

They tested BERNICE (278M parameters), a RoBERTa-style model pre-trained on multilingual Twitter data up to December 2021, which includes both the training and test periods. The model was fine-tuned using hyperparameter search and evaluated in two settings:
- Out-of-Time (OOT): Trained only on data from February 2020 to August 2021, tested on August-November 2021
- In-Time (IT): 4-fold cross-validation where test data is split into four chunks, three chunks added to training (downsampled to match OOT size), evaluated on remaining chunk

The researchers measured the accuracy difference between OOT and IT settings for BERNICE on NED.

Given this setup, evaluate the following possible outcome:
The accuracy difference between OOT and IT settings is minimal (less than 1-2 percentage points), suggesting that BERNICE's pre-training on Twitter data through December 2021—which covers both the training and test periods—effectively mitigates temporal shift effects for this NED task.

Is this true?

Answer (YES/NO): NO